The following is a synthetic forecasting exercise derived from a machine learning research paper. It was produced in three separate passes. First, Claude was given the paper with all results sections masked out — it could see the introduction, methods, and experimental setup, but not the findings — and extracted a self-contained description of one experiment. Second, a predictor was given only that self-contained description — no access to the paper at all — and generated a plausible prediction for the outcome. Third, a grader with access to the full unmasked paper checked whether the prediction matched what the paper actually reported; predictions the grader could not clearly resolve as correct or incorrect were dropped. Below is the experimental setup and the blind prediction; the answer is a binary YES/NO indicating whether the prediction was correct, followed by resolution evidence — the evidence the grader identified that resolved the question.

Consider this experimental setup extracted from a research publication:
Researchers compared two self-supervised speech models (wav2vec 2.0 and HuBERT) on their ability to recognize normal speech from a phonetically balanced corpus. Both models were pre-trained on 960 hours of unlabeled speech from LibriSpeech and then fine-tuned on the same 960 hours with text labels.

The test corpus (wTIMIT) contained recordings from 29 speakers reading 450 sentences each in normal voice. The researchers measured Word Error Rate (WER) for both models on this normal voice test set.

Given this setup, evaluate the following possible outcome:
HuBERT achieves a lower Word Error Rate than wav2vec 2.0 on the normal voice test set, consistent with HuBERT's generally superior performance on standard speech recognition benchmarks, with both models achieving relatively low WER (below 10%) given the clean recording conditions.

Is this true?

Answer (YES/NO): NO